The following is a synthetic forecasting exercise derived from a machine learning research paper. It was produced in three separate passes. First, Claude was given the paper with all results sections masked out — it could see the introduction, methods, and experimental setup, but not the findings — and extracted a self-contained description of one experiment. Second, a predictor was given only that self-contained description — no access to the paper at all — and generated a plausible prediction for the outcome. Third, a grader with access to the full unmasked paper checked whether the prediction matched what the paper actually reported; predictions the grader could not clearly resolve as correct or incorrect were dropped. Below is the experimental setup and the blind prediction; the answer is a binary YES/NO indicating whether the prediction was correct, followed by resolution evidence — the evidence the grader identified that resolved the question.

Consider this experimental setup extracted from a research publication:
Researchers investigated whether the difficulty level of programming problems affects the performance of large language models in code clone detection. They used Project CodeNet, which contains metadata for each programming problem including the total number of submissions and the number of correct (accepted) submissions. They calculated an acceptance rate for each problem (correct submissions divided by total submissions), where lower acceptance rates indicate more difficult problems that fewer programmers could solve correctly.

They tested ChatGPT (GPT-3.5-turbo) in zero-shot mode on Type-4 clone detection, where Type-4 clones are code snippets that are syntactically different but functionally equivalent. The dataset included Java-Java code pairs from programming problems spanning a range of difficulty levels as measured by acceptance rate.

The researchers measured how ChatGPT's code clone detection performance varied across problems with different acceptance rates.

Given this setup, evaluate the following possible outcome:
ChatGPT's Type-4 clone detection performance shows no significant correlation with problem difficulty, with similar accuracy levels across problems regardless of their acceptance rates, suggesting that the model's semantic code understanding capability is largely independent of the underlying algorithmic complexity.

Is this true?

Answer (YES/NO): NO